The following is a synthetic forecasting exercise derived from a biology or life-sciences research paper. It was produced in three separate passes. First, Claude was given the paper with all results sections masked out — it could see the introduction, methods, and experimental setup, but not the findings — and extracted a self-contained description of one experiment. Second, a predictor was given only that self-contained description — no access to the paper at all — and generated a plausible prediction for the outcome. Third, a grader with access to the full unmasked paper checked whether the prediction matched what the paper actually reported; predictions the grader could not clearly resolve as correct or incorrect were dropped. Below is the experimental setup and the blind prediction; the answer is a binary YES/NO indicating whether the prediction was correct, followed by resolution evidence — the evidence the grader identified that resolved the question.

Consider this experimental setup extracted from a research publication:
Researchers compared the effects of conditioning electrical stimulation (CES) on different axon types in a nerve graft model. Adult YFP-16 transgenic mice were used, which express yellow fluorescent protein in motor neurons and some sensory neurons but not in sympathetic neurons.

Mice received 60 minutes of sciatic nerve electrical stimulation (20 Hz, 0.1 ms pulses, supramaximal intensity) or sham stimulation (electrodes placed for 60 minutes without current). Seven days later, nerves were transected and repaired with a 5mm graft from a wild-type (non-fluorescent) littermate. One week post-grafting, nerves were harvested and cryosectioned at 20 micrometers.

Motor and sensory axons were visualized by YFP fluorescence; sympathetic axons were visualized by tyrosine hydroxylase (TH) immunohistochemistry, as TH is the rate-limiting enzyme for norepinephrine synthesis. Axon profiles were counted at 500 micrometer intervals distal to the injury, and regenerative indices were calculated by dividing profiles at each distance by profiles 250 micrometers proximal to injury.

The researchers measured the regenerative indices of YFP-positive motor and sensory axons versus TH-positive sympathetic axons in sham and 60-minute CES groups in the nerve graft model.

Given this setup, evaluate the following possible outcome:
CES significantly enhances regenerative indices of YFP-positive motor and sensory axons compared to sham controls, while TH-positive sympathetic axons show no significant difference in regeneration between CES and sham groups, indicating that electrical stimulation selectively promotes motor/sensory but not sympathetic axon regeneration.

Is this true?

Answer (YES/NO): NO